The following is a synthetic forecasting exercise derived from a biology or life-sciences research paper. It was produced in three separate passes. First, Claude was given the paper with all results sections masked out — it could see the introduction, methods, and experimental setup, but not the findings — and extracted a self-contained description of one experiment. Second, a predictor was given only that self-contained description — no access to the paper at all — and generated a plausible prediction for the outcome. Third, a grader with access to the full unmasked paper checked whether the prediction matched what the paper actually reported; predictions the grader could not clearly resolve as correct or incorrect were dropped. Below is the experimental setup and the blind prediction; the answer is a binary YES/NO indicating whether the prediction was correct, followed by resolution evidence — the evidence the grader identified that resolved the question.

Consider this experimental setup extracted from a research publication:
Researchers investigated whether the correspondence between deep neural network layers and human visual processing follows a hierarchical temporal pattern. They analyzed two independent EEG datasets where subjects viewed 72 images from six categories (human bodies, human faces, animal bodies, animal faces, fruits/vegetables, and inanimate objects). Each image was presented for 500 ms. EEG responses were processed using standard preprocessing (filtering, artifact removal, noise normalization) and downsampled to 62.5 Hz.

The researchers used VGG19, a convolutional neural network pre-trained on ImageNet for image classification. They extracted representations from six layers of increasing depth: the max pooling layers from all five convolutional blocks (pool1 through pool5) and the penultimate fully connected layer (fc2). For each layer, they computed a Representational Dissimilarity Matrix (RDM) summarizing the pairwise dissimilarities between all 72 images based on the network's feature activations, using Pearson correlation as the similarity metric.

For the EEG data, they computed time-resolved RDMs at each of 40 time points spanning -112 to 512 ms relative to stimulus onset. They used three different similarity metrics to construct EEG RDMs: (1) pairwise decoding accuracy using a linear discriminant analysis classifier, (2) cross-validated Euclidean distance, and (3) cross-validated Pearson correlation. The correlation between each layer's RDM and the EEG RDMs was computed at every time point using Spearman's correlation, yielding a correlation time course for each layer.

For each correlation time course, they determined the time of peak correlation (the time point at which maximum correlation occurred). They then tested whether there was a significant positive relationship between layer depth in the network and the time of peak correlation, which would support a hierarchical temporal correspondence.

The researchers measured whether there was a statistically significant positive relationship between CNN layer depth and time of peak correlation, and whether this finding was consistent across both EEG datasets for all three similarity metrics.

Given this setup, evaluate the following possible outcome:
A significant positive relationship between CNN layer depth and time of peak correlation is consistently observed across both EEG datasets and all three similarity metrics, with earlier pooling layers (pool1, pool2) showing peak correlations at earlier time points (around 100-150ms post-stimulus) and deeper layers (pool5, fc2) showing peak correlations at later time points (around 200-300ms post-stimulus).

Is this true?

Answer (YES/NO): NO